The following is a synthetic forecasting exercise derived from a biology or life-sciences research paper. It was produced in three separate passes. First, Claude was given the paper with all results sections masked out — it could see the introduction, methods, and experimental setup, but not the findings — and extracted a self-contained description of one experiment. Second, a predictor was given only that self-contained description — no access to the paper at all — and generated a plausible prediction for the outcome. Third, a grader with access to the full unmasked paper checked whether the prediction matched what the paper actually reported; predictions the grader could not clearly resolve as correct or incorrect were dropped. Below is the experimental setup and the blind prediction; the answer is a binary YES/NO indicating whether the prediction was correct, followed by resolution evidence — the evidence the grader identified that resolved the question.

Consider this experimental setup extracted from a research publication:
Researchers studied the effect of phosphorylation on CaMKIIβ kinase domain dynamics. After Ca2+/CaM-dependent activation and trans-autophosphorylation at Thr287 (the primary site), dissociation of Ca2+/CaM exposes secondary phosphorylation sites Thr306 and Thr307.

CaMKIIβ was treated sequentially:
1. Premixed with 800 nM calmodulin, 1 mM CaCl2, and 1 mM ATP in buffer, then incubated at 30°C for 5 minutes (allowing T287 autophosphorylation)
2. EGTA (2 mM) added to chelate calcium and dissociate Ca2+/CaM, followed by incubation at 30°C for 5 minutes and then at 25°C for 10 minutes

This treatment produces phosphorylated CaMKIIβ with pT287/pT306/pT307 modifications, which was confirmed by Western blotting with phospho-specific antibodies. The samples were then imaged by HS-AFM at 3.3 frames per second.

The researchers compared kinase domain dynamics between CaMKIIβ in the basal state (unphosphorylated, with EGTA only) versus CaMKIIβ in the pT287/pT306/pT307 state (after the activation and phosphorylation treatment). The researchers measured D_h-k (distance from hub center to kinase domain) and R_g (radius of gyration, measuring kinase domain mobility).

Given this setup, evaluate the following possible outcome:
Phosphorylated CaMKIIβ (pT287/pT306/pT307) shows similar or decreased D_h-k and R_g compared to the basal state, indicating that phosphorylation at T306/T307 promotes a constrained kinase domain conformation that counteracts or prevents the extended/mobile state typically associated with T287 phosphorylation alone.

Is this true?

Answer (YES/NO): NO